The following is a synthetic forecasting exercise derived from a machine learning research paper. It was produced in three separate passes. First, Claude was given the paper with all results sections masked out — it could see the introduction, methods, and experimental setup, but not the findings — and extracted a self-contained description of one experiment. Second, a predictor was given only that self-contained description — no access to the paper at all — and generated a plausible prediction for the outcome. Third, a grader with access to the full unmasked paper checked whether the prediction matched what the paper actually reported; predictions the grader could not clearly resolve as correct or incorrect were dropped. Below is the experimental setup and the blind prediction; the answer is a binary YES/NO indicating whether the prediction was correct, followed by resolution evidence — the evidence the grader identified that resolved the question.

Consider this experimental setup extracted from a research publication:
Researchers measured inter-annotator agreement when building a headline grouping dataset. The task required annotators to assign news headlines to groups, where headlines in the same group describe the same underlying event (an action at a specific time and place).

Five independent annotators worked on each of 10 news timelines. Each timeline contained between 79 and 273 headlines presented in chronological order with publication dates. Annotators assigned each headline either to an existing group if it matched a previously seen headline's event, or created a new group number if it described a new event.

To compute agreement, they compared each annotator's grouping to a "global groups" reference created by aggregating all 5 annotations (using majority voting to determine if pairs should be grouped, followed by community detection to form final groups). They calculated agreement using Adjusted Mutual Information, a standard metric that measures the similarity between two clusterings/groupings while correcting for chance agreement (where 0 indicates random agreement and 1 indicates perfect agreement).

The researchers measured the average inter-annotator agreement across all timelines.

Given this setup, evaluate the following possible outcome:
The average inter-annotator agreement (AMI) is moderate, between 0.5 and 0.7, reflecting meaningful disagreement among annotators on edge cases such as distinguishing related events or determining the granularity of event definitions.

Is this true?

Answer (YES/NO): NO